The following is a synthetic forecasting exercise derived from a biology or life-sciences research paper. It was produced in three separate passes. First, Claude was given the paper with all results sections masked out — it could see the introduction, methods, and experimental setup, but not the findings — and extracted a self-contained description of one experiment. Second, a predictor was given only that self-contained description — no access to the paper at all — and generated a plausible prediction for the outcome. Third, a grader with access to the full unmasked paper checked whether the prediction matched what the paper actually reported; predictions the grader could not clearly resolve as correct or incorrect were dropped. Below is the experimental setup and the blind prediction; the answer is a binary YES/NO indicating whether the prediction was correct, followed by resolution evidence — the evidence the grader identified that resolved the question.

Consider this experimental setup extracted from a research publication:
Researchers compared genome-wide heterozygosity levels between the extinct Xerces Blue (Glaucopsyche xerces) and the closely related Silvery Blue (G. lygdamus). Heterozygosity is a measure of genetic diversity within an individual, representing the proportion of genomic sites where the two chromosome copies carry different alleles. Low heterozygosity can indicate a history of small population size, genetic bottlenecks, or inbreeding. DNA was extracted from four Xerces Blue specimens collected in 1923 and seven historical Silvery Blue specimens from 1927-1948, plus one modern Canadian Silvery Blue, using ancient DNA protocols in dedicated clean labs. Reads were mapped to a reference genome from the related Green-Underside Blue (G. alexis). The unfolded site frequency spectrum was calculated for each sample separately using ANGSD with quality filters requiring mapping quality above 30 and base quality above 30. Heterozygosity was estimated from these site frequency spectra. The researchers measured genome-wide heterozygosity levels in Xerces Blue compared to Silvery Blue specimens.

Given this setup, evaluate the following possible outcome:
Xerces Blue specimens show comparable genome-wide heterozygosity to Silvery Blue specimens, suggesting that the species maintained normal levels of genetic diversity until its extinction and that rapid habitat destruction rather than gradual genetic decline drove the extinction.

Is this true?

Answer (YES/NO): NO